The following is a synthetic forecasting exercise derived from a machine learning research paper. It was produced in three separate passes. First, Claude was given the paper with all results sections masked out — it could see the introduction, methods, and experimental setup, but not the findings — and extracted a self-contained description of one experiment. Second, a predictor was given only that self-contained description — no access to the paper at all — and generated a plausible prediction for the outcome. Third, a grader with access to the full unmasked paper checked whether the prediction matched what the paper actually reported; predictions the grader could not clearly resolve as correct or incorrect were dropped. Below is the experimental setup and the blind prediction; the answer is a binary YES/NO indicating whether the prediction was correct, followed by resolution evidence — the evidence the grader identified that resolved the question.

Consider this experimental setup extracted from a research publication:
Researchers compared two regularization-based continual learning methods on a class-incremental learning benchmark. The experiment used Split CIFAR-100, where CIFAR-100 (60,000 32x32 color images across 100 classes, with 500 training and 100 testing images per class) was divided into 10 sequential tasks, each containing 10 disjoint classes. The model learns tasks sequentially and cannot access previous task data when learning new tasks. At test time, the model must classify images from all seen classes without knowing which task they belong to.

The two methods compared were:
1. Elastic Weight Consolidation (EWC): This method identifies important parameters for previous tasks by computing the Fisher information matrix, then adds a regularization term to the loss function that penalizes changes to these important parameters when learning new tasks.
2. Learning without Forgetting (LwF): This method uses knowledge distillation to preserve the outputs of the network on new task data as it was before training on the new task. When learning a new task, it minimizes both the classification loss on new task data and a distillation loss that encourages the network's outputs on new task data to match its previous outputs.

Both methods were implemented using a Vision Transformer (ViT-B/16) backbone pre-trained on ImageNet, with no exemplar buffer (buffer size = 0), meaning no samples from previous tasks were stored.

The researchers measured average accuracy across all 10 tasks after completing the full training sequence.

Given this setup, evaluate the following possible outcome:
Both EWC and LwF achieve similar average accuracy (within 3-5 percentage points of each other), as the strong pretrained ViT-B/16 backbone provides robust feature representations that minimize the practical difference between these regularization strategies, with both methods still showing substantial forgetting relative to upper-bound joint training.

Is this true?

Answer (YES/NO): NO